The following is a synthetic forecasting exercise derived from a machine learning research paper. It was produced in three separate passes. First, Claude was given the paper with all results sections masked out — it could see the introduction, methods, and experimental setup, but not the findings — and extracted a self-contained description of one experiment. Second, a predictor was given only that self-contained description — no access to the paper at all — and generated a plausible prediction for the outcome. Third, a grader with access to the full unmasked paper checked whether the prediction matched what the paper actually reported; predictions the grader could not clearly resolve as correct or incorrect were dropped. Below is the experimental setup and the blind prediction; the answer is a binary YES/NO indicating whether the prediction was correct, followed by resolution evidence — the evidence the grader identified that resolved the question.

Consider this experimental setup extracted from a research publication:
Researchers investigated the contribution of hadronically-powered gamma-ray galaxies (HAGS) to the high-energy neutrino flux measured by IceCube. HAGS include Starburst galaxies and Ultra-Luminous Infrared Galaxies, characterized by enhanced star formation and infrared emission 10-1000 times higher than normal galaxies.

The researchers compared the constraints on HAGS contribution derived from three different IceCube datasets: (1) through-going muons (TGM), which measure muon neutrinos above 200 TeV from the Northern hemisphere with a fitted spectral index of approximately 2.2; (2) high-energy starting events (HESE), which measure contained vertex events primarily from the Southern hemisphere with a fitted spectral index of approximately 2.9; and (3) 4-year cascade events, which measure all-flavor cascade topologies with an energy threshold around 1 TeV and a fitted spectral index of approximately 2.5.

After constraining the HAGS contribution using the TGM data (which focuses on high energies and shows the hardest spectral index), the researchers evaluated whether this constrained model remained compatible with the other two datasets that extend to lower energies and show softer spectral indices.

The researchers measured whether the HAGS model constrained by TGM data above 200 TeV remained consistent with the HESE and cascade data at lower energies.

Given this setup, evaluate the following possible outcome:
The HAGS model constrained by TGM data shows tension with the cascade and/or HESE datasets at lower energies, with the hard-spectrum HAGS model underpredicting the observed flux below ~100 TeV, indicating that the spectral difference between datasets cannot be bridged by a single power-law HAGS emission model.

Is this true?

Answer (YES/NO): NO